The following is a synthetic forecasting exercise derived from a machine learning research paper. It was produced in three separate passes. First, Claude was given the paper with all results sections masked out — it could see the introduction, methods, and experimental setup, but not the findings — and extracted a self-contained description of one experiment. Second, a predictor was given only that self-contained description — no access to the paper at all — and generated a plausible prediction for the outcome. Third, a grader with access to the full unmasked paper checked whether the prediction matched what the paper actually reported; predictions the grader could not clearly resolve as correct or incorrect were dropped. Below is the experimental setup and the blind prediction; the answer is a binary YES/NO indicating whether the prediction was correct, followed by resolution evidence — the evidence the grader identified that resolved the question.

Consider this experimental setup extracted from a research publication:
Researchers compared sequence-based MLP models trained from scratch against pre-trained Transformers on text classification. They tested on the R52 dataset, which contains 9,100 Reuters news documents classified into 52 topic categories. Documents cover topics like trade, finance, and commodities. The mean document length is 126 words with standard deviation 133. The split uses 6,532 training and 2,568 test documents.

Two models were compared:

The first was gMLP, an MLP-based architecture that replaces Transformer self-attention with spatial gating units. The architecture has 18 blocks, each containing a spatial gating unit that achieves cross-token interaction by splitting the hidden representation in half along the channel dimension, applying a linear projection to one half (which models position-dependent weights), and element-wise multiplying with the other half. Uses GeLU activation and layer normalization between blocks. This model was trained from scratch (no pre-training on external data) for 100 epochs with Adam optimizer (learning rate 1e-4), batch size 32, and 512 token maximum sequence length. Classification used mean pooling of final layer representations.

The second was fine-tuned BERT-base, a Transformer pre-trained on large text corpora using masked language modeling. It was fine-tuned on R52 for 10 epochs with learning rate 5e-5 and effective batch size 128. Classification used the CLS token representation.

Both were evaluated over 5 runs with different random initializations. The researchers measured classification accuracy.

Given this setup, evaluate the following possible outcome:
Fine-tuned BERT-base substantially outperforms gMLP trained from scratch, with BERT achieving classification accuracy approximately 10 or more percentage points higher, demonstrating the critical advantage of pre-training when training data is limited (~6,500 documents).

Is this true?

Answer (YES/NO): YES